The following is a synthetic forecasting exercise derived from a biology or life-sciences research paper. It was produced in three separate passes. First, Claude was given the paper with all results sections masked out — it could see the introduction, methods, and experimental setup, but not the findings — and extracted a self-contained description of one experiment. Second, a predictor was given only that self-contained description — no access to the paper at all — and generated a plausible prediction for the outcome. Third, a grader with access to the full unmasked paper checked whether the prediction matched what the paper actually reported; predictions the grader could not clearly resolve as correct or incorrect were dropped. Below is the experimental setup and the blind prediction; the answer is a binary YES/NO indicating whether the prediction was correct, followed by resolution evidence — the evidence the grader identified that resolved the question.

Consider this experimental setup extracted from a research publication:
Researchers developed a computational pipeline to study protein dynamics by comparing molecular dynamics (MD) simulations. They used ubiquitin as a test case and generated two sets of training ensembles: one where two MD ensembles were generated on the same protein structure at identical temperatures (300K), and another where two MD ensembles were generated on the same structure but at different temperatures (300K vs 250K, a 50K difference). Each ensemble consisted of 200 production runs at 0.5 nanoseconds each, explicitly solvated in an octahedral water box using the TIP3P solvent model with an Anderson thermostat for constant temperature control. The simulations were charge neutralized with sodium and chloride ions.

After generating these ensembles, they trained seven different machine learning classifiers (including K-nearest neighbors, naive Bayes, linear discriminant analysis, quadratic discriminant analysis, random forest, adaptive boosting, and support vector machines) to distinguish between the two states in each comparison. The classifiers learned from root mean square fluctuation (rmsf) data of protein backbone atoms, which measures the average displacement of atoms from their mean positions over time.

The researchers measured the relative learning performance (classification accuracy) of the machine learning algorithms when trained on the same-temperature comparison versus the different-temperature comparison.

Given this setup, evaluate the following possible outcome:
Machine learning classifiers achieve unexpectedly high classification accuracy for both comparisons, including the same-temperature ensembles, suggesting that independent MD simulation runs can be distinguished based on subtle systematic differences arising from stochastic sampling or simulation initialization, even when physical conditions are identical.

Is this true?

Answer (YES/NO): NO